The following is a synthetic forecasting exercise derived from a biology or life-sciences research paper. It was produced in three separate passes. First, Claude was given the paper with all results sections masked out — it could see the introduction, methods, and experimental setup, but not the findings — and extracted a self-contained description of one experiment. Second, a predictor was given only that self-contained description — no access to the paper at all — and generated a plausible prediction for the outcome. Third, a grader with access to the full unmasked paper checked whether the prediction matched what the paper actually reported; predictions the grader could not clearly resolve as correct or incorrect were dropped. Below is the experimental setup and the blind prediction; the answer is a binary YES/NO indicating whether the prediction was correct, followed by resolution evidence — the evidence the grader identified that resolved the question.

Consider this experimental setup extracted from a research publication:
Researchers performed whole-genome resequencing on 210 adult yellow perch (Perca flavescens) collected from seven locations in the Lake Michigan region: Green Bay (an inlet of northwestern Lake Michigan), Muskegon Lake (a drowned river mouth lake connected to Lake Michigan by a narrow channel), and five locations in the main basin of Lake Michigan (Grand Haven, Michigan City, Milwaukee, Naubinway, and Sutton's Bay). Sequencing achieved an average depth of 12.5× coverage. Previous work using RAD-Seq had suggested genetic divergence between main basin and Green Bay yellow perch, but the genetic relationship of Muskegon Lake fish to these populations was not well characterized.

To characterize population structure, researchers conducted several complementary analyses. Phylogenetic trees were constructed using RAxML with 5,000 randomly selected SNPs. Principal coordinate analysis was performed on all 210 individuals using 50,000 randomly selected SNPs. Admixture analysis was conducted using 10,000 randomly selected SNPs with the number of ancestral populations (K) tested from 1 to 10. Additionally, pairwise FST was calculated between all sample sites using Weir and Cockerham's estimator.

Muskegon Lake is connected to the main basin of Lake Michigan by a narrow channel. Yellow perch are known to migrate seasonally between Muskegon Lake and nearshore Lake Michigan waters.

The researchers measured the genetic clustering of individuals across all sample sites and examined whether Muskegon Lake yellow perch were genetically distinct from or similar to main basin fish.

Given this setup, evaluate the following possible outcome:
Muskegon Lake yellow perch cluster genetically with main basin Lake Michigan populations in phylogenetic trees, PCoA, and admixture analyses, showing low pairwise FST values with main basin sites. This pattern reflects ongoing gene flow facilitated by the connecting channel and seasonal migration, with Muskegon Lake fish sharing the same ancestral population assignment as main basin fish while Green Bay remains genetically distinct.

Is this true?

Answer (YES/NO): NO